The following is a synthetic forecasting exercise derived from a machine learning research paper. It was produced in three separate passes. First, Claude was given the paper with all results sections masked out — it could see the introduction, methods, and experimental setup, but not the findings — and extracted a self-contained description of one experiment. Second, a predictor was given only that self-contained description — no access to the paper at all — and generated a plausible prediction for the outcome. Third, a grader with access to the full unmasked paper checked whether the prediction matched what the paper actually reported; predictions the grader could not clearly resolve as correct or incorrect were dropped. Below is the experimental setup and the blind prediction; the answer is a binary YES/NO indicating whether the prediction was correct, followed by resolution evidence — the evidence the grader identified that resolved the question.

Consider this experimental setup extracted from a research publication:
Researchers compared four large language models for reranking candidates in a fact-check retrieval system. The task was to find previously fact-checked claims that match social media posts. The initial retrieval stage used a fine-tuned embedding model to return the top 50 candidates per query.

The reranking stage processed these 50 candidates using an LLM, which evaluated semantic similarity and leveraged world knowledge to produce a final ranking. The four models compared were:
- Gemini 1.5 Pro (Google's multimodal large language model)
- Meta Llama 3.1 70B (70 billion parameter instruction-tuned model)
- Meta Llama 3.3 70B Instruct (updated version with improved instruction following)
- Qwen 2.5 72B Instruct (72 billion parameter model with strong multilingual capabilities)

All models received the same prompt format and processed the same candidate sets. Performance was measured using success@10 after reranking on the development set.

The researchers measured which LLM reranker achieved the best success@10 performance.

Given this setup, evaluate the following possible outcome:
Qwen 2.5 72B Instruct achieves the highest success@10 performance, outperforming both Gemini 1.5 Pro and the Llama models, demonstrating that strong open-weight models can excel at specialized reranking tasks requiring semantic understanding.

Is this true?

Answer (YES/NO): YES